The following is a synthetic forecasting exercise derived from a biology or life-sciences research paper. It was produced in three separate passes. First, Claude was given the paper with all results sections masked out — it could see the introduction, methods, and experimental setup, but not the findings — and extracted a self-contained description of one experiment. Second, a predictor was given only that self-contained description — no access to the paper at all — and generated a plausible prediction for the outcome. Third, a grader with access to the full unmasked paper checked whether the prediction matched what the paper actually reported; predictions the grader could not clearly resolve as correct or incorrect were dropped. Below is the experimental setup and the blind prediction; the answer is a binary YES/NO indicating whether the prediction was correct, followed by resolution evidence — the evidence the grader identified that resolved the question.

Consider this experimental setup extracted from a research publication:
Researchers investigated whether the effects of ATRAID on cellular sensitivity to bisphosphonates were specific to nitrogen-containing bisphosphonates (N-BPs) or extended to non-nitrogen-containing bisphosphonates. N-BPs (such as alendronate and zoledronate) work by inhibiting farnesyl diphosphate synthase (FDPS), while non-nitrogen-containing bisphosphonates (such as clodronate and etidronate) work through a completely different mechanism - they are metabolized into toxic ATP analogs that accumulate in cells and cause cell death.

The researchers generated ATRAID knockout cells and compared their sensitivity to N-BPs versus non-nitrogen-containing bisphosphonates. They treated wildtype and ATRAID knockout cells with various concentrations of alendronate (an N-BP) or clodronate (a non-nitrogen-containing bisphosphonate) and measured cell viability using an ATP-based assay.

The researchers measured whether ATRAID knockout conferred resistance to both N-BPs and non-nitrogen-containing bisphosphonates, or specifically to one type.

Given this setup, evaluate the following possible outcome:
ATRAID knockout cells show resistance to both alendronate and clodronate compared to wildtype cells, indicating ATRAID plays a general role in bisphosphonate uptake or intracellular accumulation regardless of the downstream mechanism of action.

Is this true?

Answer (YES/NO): NO